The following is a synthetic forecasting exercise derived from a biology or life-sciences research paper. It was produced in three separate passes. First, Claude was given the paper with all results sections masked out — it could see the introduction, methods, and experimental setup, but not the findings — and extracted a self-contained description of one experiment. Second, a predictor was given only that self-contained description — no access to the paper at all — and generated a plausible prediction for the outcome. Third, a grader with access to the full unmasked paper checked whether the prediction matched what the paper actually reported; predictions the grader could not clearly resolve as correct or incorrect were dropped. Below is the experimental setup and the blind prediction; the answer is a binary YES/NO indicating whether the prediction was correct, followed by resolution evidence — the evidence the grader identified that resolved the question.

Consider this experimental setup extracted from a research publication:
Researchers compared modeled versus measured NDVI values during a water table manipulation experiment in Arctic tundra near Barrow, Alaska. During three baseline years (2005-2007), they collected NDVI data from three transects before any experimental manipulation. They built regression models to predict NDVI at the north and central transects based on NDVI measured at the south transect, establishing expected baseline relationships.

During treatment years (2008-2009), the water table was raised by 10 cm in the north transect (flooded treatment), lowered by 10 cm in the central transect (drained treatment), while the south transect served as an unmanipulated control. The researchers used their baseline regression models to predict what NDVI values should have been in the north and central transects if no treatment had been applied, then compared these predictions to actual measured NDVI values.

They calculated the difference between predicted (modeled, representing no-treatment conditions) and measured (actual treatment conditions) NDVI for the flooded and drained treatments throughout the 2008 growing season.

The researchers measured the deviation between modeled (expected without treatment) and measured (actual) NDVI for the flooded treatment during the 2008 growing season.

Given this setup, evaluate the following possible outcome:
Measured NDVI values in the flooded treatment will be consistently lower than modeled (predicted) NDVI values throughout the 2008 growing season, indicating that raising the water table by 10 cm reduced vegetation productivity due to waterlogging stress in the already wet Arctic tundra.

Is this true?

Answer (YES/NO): NO